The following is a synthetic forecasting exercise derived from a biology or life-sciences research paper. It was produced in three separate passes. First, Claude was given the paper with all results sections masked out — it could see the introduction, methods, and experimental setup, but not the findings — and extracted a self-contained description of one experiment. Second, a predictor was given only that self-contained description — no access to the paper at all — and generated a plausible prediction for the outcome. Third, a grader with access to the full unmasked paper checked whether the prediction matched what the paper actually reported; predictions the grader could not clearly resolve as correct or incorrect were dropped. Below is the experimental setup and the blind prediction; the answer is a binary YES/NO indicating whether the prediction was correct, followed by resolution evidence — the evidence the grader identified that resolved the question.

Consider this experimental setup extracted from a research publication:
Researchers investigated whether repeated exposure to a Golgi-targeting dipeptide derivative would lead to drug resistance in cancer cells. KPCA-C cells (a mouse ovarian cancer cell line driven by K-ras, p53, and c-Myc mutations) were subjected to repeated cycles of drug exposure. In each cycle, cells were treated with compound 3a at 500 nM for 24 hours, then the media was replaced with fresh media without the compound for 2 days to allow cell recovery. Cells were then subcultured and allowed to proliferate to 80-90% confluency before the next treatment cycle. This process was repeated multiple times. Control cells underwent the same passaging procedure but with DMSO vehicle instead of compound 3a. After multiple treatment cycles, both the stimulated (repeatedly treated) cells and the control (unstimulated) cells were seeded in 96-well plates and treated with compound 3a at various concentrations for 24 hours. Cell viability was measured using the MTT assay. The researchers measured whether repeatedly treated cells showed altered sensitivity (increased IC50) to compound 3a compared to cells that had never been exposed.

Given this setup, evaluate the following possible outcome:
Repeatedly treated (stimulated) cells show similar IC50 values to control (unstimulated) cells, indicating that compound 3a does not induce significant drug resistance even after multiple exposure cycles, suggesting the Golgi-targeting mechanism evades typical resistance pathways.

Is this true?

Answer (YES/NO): NO